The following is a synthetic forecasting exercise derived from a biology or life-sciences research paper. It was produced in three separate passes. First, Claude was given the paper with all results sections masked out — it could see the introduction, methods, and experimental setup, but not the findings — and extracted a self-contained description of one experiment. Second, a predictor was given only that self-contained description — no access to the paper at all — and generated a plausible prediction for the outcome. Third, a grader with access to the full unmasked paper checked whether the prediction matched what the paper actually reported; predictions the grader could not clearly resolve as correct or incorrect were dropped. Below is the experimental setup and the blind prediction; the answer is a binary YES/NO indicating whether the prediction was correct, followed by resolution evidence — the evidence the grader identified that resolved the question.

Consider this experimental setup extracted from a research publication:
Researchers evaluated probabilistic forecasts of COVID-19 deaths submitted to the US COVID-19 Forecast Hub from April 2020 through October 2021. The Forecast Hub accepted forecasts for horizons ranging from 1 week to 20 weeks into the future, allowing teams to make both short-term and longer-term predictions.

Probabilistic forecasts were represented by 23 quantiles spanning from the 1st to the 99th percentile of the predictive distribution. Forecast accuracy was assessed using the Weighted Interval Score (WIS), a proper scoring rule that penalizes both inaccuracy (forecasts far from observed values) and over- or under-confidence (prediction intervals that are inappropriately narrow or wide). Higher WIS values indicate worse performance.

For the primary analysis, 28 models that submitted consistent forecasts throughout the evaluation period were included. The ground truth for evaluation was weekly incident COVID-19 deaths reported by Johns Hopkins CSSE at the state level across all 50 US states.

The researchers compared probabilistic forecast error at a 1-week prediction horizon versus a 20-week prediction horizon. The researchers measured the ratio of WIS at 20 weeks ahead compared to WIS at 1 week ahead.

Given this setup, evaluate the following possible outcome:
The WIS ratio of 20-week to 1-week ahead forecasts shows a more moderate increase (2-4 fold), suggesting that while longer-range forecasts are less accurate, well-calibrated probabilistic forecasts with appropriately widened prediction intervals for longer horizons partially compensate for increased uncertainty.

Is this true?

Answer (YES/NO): NO